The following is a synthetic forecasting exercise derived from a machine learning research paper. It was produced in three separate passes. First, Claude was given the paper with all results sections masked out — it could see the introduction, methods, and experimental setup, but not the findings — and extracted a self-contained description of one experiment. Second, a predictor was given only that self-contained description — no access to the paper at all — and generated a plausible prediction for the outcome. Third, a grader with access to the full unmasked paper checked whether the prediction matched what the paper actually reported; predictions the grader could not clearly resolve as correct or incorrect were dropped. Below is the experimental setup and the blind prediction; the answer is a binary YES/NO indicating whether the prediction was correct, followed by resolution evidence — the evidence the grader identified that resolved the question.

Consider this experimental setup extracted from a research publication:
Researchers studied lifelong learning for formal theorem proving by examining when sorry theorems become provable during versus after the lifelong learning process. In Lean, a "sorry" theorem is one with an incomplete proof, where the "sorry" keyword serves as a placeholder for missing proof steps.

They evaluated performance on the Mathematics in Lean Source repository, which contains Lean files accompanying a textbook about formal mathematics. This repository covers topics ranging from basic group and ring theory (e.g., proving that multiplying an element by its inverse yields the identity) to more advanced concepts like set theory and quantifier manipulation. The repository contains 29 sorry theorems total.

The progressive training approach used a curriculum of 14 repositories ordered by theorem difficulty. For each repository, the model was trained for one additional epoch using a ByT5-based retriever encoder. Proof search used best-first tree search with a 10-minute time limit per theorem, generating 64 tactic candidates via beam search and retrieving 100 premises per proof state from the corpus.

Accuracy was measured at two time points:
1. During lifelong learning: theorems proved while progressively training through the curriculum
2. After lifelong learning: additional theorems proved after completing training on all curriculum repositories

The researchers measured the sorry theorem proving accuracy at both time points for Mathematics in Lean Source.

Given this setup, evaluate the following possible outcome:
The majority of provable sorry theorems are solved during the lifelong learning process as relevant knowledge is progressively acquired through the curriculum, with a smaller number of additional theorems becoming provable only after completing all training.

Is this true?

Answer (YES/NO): YES